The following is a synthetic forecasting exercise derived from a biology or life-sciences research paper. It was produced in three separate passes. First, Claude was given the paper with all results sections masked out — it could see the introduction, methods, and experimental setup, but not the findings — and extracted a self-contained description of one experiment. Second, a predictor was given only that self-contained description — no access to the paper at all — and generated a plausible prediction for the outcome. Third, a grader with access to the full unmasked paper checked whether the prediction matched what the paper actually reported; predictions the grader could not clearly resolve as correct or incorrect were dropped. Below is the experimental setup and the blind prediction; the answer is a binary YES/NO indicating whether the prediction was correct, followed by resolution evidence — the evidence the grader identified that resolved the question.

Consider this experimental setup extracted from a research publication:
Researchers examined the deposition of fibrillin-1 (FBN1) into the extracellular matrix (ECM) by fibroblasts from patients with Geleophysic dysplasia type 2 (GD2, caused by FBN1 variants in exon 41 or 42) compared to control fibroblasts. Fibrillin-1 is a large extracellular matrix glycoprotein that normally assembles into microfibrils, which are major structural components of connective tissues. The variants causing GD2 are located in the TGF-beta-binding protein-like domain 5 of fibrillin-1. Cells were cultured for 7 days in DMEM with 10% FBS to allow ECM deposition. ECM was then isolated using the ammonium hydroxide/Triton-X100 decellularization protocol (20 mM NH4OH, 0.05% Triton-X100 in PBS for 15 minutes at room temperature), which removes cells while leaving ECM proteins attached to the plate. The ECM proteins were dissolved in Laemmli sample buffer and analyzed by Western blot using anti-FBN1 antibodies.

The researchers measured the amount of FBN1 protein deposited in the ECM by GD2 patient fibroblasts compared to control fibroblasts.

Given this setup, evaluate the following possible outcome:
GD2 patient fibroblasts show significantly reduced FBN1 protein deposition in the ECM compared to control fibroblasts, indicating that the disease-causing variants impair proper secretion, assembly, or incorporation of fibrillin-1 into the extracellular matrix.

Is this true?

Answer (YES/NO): YES